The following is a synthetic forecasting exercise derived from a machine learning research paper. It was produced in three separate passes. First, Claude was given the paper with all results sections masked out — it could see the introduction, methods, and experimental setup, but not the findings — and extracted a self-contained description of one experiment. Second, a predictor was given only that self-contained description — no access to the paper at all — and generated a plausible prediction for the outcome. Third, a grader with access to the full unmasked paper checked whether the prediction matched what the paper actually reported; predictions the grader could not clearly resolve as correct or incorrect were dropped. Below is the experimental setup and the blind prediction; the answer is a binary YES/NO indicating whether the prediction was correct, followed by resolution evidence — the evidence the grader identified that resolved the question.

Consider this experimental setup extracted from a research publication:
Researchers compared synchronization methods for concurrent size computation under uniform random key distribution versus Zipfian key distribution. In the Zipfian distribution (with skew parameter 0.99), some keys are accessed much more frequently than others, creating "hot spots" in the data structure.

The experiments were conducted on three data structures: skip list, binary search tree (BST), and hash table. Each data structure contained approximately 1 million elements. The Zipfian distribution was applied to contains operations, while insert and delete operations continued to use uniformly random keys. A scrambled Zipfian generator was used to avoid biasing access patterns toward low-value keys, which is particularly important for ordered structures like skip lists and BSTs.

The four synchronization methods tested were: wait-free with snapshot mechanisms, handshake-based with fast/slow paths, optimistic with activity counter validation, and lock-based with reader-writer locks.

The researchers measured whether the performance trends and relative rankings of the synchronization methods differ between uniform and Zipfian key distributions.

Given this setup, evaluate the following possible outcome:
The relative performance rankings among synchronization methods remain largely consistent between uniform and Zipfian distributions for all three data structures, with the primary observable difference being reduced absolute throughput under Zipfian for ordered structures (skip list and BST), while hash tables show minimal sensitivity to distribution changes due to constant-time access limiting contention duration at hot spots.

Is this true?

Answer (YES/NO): NO